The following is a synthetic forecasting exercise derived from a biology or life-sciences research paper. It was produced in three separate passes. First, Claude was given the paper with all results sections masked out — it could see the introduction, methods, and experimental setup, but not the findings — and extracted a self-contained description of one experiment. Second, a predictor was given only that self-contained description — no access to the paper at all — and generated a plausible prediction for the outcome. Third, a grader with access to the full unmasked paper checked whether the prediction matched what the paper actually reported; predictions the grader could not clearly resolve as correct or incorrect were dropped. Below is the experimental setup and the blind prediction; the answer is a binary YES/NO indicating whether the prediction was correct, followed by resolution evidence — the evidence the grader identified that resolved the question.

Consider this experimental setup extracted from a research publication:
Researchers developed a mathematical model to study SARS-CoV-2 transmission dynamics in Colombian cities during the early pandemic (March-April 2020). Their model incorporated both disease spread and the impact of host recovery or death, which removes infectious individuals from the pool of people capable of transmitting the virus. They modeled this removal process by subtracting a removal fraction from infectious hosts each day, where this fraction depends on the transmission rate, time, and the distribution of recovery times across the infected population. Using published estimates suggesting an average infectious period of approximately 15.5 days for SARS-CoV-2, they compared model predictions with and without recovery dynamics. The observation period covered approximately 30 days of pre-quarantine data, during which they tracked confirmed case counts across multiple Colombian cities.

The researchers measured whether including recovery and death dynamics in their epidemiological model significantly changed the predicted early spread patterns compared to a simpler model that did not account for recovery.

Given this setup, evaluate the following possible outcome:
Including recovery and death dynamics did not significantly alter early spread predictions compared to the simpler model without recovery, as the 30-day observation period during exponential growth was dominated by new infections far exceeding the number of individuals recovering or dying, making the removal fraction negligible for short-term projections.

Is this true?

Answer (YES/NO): YES